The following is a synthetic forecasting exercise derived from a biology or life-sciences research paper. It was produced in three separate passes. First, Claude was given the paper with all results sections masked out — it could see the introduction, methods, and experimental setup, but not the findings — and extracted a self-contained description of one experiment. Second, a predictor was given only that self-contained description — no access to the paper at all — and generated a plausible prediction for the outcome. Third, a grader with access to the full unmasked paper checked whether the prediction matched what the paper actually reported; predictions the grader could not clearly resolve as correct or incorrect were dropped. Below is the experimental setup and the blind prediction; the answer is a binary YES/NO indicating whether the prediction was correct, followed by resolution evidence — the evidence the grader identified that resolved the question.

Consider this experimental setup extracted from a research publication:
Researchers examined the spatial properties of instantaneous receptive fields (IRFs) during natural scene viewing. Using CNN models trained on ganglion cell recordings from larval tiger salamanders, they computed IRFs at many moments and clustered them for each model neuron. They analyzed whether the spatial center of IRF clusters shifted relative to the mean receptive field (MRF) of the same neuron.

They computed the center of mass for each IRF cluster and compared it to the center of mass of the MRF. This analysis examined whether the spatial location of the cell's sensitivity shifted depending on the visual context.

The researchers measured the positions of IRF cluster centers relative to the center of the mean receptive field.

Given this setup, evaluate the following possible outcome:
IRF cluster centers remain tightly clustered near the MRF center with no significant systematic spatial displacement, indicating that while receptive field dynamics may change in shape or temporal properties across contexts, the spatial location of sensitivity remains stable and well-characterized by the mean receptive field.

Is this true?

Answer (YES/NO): NO